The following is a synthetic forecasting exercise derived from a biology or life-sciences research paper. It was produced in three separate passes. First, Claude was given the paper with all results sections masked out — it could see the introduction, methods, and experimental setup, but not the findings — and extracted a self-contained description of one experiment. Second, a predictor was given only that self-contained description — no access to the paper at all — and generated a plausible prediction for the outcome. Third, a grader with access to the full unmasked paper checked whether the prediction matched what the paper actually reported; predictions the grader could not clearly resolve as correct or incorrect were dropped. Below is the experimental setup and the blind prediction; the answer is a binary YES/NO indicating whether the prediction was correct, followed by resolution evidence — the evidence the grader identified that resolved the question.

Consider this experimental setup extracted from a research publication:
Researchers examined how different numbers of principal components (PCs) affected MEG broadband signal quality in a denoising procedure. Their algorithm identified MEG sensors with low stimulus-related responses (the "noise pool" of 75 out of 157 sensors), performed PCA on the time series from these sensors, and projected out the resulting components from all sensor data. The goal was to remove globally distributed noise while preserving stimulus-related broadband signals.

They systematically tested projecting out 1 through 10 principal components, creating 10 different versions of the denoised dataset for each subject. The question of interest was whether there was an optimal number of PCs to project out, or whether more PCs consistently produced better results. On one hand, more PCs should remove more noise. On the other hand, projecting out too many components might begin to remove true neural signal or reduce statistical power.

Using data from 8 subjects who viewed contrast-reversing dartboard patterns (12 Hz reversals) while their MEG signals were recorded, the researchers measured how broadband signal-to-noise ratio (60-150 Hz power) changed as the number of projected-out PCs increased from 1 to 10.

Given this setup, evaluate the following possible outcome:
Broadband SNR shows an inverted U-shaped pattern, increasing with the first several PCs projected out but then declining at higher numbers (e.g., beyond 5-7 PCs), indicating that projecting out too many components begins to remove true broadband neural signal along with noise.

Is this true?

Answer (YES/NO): NO